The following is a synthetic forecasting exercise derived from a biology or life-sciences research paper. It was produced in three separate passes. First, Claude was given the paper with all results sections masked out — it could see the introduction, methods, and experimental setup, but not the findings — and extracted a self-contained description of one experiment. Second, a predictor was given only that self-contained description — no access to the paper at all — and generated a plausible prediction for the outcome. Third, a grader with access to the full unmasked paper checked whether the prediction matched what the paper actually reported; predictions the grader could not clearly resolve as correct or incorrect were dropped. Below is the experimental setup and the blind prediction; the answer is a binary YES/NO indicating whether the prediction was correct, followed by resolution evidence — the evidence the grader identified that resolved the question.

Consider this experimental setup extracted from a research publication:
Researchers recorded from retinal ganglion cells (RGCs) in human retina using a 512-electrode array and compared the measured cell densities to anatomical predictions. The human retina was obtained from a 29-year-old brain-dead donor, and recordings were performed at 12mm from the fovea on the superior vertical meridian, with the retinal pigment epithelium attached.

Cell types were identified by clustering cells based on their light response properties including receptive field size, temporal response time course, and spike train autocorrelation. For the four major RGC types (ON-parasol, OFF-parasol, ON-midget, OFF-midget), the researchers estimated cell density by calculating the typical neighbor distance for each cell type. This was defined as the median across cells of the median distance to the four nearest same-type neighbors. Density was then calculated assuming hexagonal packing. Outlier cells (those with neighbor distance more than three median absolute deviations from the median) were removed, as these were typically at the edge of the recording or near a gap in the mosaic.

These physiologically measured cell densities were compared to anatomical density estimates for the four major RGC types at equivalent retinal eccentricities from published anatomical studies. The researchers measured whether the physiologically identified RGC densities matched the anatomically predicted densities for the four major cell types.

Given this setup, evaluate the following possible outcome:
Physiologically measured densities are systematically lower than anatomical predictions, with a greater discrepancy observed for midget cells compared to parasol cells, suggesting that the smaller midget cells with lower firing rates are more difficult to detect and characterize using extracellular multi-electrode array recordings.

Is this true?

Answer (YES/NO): NO